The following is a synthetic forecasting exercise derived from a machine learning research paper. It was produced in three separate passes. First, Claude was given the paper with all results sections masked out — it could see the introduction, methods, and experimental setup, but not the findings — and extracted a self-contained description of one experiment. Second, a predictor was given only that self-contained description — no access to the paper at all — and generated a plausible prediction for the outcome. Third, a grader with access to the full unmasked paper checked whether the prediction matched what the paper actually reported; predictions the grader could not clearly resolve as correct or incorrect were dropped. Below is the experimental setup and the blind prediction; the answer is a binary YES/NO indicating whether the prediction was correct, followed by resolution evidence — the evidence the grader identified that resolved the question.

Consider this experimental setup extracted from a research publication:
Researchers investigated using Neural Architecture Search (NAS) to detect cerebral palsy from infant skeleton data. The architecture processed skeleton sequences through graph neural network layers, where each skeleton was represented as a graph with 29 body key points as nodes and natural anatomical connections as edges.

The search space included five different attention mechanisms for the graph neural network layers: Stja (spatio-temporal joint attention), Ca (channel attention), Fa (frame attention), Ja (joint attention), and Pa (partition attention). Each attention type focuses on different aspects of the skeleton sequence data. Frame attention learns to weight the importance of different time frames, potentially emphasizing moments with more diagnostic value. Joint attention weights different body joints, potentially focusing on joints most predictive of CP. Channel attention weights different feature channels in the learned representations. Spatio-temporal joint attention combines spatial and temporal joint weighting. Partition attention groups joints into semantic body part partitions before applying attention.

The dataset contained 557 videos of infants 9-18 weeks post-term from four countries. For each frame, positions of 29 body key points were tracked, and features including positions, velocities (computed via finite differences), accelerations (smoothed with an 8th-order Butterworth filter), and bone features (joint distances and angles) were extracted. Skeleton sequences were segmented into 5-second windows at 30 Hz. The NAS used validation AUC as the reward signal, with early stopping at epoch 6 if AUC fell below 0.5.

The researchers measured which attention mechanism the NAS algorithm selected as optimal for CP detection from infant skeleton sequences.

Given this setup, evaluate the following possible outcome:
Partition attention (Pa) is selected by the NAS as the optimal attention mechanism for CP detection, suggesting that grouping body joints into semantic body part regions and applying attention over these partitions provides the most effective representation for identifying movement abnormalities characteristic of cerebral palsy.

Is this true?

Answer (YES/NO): NO